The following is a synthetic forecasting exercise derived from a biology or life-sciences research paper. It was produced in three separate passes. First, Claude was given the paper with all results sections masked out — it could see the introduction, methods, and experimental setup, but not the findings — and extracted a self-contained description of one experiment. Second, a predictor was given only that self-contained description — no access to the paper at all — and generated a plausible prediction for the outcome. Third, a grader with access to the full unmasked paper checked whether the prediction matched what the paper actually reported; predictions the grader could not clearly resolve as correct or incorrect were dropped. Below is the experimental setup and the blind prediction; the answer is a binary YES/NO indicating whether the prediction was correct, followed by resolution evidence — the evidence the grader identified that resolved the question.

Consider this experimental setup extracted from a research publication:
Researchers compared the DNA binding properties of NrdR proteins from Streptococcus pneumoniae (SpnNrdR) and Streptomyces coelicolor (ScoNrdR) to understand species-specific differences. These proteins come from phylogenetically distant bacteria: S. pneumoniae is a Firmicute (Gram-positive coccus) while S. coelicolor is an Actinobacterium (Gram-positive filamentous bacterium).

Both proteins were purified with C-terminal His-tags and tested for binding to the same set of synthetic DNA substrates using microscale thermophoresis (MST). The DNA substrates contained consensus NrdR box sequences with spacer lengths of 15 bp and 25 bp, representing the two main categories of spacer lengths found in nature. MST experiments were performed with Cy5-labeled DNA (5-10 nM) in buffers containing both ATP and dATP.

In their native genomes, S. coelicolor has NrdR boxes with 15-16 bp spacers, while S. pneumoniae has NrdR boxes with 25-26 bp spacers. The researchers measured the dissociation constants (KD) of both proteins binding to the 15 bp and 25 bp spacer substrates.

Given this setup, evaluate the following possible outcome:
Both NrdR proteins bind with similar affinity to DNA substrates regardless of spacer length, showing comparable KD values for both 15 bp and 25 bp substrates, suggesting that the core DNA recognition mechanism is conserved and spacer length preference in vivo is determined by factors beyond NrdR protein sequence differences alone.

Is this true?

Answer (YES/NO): NO